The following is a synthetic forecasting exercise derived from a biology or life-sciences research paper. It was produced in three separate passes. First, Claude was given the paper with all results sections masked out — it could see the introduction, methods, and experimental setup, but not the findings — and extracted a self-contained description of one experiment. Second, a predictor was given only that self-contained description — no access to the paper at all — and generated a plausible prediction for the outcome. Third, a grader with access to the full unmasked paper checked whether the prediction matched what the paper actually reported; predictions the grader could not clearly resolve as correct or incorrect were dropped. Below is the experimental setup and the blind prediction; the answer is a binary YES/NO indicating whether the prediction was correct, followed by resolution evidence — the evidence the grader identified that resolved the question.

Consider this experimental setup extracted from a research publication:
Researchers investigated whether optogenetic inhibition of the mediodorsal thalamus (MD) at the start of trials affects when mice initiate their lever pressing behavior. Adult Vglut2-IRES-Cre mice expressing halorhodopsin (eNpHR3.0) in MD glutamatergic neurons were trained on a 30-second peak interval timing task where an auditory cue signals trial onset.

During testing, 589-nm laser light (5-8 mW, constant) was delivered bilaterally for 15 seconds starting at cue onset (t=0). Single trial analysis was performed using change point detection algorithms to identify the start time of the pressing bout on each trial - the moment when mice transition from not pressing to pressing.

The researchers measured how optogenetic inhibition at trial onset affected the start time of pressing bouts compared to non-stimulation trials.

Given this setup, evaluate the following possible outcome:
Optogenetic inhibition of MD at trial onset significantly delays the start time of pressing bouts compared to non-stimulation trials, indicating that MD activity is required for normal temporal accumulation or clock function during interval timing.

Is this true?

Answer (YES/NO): YES